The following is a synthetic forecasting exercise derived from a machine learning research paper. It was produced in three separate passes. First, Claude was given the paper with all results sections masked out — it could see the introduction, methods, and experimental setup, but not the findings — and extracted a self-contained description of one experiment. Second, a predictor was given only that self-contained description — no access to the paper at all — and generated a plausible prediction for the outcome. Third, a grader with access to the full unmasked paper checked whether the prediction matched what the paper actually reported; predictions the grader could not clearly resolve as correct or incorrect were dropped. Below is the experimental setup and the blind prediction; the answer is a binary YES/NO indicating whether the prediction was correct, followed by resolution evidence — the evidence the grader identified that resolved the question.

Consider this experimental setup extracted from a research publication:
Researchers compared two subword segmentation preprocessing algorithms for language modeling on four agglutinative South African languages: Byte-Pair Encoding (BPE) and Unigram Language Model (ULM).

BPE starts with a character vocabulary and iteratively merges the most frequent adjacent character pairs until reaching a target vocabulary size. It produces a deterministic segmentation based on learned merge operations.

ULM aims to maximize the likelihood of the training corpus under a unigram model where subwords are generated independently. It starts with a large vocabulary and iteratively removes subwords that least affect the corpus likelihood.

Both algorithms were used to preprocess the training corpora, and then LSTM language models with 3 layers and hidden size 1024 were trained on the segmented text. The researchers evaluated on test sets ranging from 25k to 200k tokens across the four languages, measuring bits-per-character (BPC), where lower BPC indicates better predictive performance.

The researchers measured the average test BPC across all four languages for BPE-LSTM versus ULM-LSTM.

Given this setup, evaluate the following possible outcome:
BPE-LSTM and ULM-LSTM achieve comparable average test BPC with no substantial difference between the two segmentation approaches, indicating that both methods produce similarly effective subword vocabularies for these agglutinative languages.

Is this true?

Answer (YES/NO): YES